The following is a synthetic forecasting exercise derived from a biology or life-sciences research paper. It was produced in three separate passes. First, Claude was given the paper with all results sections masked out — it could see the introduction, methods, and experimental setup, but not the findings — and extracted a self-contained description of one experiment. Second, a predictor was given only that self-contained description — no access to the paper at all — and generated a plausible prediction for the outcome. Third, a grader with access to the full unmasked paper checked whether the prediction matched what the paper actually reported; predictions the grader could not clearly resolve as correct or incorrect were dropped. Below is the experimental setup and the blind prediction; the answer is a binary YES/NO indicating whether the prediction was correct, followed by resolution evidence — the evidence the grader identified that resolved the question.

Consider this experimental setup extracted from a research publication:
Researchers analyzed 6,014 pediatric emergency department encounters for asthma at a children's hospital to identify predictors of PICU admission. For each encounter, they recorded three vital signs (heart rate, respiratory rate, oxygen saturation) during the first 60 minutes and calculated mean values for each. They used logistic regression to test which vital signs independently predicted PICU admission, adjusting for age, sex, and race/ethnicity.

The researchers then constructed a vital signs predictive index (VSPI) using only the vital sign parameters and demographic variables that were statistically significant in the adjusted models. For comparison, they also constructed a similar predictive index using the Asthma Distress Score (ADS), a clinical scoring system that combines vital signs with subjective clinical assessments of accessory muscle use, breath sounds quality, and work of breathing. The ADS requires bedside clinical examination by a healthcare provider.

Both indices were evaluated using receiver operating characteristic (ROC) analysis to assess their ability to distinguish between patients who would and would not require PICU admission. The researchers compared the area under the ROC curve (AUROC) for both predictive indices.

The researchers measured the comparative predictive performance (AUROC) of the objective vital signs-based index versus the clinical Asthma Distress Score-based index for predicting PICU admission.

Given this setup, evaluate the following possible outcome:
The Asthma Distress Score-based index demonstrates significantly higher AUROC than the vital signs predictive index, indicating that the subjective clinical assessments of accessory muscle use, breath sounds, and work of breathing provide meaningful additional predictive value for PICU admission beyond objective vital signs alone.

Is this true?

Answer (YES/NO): NO